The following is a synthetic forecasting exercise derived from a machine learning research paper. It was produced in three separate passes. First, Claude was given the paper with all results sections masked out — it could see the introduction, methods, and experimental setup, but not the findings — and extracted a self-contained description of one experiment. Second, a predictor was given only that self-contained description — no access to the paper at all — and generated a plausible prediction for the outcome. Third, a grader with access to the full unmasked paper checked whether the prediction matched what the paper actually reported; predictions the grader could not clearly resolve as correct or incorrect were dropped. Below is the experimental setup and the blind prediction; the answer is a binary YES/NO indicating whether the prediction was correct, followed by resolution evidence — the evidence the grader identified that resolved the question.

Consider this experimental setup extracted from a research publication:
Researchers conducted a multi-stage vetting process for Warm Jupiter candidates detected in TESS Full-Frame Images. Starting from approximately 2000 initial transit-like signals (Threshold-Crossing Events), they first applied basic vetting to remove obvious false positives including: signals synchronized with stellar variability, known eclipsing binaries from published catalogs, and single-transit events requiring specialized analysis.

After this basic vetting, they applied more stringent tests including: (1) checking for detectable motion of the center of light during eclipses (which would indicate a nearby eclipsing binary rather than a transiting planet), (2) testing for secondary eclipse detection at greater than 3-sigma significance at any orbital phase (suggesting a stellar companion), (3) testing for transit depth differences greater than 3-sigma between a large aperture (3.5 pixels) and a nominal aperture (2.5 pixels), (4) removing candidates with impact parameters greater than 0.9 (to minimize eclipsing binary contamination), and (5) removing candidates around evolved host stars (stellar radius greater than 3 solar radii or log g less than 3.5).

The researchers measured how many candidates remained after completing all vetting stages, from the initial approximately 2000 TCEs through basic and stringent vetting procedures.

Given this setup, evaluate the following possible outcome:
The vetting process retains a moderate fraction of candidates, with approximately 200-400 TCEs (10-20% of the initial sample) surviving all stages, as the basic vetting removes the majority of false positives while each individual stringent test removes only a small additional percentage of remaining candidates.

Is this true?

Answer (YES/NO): NO